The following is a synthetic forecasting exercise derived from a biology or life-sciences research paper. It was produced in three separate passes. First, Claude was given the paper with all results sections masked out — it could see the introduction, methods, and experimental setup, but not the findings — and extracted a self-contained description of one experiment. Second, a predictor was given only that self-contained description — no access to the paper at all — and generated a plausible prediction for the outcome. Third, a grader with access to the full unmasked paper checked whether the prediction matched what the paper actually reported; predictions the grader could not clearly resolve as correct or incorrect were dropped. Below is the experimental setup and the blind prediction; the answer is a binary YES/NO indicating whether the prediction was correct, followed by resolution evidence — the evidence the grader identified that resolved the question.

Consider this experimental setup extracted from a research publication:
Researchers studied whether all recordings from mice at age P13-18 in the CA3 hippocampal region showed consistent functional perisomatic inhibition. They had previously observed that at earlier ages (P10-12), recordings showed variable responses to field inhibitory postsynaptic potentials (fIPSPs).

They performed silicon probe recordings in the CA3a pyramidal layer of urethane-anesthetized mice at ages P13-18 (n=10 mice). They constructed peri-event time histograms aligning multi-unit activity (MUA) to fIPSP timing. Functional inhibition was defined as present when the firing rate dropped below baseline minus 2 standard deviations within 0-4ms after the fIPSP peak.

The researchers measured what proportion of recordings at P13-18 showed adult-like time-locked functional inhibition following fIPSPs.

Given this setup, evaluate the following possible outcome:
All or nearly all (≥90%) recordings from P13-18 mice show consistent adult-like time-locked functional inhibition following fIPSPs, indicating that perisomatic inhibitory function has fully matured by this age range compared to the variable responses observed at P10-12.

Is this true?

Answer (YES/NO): YES